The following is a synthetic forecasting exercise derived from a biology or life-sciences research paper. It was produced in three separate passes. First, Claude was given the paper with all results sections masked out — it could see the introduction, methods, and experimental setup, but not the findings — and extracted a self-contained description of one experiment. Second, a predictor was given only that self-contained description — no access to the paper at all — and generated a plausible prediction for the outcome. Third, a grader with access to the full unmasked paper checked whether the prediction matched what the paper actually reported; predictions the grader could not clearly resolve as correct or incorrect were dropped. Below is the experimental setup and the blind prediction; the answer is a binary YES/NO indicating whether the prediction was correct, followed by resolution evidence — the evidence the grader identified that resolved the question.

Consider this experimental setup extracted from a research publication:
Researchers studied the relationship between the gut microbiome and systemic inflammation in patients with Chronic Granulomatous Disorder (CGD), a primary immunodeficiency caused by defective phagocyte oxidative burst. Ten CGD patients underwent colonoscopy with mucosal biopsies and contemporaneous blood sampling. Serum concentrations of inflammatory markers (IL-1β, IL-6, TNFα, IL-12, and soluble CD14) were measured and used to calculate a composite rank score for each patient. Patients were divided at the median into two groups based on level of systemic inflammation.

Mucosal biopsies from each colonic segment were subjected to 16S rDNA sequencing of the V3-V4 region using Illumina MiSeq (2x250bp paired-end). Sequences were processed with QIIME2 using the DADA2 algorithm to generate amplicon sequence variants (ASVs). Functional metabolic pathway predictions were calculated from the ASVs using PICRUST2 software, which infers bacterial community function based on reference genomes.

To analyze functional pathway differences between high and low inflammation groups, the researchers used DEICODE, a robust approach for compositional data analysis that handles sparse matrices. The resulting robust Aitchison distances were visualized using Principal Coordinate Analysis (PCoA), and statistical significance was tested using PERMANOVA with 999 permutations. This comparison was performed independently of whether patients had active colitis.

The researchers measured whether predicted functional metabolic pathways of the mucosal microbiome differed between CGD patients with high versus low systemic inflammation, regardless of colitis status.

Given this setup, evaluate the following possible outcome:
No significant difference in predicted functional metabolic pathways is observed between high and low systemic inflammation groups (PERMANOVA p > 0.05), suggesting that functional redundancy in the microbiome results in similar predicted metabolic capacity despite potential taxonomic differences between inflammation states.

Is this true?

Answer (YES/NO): NO